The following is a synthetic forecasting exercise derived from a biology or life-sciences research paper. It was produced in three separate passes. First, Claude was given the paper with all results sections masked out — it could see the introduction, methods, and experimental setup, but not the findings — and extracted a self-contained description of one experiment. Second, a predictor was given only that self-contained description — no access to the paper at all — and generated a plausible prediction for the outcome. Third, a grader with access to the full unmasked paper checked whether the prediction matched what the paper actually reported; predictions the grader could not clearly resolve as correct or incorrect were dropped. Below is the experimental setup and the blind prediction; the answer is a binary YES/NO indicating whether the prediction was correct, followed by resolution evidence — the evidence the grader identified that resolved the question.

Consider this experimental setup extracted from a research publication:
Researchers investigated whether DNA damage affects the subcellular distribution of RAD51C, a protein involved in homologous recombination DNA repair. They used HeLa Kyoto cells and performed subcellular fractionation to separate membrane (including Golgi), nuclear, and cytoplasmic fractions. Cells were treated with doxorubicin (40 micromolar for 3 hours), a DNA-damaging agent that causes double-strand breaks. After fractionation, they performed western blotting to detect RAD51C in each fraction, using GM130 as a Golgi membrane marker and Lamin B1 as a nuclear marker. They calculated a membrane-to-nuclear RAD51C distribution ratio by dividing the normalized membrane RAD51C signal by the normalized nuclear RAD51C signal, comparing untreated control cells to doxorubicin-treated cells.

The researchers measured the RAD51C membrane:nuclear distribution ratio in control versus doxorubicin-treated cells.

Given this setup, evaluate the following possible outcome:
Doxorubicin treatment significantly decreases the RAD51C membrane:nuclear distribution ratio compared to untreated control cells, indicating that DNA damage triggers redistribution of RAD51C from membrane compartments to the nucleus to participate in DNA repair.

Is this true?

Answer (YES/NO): YES